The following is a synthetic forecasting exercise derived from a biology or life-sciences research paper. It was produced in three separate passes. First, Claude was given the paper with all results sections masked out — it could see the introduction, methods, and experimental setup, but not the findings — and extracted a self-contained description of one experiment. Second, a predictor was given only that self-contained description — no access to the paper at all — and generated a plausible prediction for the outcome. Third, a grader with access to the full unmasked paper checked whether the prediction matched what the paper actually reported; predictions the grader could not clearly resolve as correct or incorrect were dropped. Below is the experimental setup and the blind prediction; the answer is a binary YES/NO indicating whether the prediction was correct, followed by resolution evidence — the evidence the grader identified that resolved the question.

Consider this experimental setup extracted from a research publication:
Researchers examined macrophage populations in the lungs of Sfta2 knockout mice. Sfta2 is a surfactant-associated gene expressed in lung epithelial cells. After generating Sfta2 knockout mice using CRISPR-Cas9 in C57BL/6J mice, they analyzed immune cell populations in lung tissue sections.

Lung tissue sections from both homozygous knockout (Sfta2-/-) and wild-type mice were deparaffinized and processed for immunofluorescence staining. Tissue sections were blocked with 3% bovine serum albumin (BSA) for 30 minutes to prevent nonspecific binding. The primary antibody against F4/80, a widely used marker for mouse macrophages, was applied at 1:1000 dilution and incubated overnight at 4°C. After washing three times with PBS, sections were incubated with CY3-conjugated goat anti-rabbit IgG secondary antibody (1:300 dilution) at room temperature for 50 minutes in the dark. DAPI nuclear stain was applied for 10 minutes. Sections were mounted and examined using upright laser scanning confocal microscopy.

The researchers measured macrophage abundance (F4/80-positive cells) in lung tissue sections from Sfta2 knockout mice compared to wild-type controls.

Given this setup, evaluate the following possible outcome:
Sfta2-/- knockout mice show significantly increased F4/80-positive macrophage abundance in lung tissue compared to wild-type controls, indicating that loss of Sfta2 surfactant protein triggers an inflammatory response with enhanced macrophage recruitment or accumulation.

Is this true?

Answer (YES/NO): YES